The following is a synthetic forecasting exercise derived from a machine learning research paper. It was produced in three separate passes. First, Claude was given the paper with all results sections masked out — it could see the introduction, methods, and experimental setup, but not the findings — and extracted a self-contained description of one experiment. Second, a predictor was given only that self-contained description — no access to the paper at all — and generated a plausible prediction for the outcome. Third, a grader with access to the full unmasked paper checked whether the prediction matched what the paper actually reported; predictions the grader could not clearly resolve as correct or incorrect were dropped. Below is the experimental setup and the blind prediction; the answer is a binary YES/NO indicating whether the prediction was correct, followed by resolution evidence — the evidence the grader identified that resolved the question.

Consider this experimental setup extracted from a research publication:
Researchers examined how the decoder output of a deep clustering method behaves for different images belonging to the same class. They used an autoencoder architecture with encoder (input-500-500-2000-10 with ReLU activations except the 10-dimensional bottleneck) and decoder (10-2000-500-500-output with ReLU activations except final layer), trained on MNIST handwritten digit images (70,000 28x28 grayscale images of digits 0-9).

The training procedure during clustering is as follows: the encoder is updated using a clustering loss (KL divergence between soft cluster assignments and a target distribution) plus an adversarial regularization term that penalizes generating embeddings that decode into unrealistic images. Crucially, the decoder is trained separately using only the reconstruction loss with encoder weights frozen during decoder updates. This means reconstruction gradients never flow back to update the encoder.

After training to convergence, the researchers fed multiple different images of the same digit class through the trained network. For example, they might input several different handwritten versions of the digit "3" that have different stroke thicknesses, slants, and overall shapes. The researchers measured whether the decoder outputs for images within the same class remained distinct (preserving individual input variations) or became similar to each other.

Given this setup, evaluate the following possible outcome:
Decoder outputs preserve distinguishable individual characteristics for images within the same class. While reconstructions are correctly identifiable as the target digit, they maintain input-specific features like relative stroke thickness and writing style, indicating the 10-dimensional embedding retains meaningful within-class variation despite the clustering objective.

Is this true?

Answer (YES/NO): NO